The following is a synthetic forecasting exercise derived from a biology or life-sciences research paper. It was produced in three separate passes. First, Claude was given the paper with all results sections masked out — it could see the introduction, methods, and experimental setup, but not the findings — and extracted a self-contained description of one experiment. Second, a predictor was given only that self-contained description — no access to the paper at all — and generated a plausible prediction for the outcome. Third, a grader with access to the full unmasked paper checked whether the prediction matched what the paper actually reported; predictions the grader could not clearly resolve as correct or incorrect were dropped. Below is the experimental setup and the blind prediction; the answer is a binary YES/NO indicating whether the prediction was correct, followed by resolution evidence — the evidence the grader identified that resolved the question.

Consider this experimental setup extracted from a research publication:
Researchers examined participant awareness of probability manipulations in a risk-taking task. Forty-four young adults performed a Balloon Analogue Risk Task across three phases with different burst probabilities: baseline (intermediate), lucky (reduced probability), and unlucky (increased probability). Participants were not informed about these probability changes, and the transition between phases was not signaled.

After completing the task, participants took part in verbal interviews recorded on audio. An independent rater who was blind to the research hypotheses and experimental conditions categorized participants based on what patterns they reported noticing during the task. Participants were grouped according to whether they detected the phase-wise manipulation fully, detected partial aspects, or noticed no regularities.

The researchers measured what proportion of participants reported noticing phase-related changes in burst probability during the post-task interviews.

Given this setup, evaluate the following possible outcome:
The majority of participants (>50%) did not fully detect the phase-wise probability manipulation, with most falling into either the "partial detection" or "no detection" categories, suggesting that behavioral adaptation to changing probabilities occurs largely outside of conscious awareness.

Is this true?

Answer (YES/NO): YES